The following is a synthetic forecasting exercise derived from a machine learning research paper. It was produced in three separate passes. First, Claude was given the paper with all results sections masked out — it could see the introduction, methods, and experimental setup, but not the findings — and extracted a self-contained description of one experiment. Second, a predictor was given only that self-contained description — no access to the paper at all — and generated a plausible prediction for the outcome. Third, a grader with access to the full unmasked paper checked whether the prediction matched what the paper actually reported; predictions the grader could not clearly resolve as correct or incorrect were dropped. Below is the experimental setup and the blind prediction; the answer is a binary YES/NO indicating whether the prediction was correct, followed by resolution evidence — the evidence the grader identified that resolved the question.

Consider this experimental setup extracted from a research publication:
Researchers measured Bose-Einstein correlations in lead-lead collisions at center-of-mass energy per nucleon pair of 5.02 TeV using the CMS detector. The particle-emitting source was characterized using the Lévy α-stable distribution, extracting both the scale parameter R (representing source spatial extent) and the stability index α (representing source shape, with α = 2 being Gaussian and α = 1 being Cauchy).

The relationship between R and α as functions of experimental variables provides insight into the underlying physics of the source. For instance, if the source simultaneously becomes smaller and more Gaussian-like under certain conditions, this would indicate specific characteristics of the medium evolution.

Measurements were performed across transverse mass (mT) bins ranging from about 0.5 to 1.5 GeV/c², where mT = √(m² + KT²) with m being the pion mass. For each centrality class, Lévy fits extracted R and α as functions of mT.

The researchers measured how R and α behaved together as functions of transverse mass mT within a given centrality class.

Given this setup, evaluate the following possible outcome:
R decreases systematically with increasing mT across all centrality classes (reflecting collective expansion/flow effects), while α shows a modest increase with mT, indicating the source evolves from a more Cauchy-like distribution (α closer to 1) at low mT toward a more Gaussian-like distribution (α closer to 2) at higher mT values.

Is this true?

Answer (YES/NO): NO